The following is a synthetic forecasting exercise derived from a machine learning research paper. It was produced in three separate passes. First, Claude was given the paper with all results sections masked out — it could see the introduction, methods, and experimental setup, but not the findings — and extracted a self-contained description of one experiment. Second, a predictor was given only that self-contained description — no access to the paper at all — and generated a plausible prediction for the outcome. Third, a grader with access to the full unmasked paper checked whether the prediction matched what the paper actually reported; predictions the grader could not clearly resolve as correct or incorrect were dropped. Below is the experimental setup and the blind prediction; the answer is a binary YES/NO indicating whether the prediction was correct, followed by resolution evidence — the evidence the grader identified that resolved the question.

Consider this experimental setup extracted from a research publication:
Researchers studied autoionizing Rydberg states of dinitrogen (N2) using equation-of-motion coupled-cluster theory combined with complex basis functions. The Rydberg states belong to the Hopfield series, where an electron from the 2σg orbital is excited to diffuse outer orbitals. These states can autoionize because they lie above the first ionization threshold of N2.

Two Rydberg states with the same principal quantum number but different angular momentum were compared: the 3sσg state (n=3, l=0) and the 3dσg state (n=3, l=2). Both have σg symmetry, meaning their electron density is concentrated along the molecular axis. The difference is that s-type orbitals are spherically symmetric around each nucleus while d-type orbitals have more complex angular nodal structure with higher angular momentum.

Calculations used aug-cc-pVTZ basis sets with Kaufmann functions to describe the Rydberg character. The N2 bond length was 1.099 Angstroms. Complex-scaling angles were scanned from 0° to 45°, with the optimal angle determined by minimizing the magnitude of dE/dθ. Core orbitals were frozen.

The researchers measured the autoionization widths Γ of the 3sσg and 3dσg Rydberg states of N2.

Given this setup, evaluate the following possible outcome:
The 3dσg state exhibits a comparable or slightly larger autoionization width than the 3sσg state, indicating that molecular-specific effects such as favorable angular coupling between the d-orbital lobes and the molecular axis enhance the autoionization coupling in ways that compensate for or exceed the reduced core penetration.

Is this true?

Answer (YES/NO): NO